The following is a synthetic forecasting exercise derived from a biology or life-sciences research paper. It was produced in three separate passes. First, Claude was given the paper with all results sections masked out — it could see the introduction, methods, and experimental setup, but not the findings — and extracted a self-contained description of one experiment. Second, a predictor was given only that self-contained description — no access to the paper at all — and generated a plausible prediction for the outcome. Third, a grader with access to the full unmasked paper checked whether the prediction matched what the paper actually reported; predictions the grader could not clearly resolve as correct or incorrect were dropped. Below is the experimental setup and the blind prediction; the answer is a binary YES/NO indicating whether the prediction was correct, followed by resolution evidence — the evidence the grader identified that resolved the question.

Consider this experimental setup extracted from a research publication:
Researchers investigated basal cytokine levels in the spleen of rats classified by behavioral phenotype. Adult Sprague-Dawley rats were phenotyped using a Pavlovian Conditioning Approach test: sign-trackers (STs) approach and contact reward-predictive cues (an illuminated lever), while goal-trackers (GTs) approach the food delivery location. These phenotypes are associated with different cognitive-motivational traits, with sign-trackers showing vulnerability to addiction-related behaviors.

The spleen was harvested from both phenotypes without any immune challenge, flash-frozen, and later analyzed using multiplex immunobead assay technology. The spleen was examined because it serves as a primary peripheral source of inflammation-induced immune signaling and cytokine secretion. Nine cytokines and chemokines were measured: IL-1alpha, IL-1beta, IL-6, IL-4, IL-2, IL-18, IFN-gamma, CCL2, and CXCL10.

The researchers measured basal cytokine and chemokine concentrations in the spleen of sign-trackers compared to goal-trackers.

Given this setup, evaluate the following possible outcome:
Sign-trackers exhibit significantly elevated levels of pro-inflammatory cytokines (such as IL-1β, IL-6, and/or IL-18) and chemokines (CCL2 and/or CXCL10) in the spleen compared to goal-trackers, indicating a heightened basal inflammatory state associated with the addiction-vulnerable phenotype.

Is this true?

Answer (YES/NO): NO